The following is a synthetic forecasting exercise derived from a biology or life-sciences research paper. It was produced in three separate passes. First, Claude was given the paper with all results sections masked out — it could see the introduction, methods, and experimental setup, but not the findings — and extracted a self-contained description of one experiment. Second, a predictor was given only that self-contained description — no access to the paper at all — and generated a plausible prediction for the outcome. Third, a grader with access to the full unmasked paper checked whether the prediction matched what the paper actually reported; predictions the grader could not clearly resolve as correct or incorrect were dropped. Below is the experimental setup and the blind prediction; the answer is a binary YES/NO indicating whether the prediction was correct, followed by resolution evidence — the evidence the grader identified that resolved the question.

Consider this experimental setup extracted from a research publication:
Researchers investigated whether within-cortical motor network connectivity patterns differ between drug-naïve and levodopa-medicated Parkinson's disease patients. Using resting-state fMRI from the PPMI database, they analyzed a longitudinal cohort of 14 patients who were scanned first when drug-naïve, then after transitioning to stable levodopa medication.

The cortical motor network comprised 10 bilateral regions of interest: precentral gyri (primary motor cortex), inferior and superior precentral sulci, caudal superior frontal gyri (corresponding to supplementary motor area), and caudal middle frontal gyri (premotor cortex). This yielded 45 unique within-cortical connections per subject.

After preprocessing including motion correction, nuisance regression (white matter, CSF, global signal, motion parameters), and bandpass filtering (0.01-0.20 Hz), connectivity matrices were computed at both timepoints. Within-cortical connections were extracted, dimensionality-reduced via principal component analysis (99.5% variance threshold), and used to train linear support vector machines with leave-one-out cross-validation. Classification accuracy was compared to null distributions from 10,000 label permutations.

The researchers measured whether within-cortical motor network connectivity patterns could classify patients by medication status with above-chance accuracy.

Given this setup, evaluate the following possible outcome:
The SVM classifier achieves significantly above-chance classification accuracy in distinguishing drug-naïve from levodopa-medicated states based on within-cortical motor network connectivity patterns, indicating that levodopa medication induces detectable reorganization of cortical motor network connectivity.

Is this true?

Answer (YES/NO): NO